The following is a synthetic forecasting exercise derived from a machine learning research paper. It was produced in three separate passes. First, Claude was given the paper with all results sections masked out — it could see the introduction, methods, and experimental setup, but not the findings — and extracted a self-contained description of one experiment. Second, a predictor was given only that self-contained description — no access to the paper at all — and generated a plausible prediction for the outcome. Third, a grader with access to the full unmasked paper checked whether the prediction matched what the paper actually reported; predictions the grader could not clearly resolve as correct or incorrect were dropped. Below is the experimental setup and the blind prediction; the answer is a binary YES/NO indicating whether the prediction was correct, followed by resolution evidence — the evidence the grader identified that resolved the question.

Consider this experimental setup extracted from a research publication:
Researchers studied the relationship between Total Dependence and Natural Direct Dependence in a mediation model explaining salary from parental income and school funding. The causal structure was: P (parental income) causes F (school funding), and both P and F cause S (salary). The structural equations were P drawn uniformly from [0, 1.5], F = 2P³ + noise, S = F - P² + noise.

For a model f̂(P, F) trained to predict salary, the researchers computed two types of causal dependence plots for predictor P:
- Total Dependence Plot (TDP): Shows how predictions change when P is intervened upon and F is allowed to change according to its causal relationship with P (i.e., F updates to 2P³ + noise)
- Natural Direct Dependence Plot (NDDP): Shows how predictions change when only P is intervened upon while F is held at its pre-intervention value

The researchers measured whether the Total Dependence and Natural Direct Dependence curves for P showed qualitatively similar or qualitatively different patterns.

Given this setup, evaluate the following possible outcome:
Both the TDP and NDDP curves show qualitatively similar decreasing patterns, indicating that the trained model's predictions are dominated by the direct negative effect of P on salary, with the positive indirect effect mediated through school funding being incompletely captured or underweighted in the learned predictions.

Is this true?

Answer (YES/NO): NO